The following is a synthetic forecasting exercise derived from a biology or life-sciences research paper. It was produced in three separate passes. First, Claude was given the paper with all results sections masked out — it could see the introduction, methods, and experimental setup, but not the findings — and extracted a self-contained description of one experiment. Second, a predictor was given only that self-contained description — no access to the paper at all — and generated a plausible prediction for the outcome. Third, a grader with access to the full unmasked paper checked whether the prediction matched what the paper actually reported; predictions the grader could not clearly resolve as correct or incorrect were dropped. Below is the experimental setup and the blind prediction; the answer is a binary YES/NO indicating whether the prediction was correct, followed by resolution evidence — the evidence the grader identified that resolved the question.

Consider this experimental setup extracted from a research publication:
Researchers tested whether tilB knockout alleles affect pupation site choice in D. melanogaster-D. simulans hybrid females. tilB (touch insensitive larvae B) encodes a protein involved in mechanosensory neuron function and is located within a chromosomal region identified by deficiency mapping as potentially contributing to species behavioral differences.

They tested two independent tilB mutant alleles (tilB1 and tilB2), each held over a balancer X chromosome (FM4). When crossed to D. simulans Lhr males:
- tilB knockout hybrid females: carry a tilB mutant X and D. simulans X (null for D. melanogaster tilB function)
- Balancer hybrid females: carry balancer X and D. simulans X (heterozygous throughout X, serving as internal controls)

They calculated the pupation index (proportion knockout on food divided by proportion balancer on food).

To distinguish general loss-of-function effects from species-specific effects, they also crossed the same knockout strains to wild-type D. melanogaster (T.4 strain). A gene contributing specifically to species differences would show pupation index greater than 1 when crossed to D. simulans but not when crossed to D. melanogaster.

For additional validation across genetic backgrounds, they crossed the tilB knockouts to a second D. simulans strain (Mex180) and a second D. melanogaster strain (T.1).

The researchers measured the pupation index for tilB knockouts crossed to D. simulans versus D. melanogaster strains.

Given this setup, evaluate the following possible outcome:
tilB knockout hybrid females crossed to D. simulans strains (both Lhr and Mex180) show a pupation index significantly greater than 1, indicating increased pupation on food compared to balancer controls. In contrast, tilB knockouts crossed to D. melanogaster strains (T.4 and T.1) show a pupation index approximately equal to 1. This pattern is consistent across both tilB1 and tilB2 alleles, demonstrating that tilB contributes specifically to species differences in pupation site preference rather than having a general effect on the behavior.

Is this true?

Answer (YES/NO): NO